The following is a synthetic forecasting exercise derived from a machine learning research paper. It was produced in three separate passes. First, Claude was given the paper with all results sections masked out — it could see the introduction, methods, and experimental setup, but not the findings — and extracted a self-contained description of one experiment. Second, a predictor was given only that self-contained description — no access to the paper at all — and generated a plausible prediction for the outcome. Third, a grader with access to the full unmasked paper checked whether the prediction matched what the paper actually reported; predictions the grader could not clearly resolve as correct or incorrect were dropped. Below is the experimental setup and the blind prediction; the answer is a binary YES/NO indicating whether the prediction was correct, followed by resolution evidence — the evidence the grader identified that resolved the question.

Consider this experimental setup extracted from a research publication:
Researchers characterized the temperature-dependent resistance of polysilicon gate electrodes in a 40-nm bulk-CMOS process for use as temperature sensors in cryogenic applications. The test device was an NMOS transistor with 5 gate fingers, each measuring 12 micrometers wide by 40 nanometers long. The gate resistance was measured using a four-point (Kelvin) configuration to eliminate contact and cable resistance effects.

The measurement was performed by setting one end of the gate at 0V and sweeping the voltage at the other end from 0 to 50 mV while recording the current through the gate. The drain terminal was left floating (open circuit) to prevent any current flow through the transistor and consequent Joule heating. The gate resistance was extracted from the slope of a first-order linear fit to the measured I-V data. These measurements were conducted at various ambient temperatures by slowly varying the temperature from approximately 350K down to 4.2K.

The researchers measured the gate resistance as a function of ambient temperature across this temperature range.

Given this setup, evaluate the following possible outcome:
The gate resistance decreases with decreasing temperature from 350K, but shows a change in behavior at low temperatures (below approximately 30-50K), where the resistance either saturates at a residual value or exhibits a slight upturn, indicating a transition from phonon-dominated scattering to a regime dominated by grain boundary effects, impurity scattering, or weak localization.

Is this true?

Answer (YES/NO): YES